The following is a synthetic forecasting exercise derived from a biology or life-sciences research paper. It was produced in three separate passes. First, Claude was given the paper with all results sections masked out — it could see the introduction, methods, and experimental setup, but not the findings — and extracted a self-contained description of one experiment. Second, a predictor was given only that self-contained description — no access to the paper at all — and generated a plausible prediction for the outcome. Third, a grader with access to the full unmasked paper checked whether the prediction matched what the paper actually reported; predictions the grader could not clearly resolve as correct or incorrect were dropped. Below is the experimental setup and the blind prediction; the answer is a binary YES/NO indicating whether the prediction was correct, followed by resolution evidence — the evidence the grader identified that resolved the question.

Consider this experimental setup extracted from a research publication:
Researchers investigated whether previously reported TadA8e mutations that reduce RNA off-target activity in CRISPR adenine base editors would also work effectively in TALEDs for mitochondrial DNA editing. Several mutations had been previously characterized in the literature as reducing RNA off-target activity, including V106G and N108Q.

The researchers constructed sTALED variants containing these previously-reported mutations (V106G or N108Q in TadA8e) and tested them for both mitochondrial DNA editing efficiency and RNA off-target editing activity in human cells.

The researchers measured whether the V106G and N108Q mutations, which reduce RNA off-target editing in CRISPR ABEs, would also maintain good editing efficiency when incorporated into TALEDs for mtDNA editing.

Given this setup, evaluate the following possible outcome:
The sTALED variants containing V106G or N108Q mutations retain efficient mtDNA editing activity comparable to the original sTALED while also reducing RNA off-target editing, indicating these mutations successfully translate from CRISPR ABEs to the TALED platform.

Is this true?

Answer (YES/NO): NO